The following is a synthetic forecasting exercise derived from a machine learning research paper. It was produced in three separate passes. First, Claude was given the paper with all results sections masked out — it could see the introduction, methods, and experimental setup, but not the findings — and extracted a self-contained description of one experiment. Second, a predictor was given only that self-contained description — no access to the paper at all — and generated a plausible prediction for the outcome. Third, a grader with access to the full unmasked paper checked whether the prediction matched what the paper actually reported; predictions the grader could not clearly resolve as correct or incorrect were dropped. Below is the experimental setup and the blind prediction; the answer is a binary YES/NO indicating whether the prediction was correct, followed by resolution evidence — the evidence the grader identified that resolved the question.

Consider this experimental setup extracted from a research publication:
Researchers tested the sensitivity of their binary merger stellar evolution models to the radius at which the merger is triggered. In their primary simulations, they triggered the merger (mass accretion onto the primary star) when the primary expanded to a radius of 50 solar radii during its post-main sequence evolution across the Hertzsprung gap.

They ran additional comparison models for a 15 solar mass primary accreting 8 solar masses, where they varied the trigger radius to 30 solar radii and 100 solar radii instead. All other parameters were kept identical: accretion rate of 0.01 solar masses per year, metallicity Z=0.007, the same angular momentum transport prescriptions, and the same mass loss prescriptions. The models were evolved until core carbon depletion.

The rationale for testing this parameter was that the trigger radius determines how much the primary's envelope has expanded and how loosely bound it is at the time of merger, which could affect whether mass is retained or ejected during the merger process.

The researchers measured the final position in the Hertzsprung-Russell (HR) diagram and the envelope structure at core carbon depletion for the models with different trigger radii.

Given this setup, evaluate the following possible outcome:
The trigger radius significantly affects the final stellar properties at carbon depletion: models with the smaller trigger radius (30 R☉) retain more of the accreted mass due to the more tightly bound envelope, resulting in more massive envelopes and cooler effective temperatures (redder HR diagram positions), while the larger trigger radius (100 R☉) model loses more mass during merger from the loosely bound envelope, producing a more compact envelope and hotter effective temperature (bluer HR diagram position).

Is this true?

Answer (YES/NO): NO